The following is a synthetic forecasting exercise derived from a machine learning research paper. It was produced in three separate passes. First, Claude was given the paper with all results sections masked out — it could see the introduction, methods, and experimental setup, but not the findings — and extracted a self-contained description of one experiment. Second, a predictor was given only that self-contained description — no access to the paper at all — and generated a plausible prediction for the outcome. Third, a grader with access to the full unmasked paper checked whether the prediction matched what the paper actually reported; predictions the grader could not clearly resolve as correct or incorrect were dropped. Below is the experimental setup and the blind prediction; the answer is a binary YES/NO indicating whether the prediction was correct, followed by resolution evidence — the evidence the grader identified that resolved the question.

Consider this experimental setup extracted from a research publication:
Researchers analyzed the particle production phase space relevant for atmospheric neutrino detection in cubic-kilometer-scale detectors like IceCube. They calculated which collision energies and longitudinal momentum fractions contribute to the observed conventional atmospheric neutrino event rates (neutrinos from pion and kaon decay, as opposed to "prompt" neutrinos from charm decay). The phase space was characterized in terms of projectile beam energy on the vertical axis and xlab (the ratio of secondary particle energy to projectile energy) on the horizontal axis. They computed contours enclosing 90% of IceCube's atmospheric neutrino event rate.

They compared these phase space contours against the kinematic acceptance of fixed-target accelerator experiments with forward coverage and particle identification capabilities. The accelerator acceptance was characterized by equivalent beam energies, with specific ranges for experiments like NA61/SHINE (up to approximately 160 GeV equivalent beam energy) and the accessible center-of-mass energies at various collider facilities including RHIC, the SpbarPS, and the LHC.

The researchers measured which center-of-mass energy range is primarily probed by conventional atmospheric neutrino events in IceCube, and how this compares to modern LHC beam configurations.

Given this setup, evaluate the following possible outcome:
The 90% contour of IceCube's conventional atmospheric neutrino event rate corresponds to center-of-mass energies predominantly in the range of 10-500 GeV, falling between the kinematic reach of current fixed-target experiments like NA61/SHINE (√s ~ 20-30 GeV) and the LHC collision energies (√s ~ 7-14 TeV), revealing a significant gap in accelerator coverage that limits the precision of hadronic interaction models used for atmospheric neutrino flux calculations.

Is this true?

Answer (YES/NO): NO